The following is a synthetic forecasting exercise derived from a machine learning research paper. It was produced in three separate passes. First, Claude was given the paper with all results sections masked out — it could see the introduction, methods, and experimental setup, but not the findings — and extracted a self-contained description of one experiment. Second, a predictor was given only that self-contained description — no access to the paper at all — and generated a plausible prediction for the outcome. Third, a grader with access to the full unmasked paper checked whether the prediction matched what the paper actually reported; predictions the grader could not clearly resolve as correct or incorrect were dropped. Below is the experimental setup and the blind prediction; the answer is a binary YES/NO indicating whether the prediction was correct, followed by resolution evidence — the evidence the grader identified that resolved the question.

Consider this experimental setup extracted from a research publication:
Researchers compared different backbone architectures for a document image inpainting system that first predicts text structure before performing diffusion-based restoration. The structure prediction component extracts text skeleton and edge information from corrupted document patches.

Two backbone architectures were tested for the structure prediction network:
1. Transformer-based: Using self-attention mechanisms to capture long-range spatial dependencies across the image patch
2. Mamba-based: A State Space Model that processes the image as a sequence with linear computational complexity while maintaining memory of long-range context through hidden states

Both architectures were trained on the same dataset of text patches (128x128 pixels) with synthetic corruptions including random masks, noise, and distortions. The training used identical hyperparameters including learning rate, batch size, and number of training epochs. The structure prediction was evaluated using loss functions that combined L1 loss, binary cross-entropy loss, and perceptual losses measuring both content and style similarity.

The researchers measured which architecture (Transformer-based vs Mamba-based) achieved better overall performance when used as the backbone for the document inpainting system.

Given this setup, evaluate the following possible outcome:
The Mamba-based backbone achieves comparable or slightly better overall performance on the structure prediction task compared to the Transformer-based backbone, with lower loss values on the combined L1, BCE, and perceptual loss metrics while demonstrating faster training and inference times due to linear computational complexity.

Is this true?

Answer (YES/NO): NO